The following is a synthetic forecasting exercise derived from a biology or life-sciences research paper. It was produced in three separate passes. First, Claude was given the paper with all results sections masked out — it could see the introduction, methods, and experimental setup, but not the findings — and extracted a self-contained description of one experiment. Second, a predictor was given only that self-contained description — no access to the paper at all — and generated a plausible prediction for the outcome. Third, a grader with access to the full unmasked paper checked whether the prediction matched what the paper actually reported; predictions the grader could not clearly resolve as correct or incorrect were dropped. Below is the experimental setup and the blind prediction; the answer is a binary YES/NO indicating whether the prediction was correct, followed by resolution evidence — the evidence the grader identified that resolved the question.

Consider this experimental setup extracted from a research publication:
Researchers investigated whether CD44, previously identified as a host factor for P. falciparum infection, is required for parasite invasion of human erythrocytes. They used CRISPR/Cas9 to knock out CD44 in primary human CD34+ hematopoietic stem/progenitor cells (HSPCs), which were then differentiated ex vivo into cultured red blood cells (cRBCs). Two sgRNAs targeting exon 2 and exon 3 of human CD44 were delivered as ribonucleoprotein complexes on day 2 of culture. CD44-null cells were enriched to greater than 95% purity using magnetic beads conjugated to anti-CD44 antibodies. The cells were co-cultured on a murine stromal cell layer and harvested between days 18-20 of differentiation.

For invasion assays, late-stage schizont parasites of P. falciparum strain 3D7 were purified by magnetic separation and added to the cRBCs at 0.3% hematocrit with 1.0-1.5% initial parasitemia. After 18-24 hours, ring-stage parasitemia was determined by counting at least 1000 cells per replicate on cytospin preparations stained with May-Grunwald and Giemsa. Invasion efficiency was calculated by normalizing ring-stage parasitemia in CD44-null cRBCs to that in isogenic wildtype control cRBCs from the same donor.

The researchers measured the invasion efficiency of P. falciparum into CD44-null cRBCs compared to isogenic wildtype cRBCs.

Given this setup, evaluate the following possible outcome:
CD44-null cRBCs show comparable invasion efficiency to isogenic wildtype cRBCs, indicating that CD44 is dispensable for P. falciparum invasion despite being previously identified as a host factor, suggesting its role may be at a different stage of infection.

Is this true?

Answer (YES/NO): NO